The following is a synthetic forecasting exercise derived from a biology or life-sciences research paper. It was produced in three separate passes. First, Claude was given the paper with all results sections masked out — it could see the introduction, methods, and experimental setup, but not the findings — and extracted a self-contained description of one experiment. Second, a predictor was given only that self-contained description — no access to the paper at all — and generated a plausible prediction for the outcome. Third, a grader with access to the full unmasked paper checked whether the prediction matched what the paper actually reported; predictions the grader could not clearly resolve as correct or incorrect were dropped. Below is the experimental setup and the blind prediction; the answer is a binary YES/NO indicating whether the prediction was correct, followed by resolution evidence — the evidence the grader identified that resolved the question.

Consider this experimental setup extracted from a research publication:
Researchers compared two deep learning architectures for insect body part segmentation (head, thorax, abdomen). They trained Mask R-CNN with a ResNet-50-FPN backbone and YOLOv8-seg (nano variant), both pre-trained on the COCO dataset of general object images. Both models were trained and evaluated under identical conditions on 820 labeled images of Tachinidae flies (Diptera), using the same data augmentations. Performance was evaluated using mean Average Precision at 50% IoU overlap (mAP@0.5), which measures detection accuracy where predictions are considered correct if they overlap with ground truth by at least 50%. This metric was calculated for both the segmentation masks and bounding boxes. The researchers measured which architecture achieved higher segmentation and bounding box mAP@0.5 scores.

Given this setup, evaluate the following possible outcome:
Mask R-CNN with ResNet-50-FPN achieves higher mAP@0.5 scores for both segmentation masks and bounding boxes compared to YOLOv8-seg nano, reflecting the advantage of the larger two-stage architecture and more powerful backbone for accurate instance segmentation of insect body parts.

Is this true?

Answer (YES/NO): NO